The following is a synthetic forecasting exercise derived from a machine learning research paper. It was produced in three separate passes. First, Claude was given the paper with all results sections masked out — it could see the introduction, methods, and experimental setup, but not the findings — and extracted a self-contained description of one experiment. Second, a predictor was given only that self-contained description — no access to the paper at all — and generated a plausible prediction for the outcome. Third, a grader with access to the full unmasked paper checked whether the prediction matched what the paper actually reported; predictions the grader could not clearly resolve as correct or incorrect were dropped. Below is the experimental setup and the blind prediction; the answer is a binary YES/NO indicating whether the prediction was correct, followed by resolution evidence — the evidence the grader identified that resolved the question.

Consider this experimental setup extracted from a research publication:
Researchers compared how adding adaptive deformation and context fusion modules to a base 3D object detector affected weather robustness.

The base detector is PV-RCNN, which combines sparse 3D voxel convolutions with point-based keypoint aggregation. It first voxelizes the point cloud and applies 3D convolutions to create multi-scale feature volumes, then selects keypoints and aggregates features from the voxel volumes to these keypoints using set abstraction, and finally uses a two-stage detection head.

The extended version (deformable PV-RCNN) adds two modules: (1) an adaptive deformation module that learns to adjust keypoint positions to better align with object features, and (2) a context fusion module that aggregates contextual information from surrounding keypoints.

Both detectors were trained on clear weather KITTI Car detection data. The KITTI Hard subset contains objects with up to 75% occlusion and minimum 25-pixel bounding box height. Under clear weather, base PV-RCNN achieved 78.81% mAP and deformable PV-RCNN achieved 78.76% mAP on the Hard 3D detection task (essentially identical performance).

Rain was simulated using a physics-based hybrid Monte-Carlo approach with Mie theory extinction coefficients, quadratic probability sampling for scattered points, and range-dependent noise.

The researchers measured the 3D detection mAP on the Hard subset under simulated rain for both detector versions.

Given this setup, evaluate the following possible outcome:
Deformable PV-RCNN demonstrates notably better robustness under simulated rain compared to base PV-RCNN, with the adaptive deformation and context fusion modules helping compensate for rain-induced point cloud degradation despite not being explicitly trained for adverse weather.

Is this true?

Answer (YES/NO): NO